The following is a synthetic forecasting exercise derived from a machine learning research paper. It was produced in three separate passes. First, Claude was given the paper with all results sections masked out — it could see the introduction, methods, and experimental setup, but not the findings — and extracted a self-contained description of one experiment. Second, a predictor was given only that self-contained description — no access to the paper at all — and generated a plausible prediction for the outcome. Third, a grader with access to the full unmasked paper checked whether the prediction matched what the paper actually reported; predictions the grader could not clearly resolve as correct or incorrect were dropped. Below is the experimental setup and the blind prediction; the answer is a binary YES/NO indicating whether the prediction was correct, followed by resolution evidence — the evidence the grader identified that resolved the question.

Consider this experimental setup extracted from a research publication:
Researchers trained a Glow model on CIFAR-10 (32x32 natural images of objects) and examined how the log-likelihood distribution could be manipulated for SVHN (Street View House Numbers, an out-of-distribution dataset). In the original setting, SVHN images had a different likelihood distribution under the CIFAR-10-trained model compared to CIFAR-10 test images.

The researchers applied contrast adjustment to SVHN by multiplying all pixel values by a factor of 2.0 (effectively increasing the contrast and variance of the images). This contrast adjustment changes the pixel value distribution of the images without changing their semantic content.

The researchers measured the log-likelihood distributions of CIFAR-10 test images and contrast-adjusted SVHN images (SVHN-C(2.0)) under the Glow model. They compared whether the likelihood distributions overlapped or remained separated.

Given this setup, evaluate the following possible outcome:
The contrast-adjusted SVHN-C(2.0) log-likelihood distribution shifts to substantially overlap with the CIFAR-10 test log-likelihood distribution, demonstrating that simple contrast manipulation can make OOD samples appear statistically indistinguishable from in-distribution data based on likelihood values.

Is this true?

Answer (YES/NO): YES